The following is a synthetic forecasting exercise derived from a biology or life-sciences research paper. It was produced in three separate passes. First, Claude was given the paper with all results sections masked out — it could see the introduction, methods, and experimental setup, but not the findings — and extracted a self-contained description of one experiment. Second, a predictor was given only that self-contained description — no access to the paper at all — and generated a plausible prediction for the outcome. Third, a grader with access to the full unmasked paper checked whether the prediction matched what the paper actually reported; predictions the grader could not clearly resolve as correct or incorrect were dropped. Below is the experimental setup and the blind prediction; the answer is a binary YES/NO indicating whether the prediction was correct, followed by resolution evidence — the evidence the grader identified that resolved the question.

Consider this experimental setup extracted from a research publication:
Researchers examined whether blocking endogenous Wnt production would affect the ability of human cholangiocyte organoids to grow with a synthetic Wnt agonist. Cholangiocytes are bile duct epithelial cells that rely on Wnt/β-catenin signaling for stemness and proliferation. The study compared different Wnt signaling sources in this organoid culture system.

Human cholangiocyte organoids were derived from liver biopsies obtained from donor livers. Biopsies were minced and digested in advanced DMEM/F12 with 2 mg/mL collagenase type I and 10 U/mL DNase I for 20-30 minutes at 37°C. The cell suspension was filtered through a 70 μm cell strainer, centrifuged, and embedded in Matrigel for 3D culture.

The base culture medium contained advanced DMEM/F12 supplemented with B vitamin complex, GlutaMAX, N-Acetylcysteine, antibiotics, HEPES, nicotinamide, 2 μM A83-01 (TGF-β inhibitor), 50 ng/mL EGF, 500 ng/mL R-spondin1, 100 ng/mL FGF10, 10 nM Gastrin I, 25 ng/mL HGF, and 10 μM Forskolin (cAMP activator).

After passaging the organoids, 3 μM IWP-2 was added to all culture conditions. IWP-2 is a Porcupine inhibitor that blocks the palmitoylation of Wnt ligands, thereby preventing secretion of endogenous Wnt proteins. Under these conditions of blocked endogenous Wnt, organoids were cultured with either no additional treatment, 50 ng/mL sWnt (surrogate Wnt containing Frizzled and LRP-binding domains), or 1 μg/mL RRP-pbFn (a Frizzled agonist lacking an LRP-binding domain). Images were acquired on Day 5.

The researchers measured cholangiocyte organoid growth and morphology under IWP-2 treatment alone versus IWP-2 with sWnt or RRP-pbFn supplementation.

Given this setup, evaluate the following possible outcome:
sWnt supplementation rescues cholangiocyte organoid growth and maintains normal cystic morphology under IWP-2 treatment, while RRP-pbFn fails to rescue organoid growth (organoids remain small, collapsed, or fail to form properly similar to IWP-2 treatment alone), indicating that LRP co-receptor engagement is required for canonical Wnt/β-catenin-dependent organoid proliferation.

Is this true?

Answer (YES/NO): NO